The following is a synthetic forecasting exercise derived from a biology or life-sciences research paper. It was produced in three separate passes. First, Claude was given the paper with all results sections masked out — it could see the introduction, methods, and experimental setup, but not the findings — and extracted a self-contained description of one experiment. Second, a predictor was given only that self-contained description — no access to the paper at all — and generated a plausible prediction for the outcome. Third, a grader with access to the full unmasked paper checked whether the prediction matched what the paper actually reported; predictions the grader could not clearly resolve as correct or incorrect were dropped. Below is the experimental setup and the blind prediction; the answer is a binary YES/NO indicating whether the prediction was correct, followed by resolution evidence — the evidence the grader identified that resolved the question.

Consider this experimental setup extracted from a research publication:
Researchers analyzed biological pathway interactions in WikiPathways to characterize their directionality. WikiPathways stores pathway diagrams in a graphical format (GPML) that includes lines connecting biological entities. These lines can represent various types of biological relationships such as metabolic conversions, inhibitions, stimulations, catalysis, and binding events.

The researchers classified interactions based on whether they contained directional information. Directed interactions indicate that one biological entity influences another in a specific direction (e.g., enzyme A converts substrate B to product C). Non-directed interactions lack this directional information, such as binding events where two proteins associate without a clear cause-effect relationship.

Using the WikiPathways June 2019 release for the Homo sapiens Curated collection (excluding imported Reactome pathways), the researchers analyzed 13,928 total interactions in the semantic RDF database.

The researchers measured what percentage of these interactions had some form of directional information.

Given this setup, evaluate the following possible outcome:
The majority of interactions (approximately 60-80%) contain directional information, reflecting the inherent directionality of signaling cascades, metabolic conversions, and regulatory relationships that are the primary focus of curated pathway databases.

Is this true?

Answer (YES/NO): NO